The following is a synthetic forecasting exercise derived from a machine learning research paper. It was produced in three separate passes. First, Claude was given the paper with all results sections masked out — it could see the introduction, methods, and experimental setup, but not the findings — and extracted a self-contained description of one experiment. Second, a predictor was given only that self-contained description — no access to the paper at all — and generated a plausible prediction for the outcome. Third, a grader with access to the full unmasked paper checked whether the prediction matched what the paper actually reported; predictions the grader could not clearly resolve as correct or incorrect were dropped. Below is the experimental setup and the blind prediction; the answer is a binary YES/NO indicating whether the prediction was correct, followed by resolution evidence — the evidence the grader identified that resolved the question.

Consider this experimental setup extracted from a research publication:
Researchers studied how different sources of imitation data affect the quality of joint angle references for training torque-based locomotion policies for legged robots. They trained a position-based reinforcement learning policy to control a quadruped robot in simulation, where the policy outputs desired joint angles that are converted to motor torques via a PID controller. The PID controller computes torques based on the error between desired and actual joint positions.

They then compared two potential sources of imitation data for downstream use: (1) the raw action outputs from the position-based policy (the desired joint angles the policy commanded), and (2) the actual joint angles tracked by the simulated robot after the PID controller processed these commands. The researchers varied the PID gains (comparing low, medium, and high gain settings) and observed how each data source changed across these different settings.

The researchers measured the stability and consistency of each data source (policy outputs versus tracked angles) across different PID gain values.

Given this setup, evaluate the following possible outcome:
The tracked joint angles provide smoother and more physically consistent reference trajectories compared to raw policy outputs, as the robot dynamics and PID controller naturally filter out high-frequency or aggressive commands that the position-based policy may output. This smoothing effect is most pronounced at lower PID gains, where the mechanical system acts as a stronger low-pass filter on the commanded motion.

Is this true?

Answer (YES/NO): NO